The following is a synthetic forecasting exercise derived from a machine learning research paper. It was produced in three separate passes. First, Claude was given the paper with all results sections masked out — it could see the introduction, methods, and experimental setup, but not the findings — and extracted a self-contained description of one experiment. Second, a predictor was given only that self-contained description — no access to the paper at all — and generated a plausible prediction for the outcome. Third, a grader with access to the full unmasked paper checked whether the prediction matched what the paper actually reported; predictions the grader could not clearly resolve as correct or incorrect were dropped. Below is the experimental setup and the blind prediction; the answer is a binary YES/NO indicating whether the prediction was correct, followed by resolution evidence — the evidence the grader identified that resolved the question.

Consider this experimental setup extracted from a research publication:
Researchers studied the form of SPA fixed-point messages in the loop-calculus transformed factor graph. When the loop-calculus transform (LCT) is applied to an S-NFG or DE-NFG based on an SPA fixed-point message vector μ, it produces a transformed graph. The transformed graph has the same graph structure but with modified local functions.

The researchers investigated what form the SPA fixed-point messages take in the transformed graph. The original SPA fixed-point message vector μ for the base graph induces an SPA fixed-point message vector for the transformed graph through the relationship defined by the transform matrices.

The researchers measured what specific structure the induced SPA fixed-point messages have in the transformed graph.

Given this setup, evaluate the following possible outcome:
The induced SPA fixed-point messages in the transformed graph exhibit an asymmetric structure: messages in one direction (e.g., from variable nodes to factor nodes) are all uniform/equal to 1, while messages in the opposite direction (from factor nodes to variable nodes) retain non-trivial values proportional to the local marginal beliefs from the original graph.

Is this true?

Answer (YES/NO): NO